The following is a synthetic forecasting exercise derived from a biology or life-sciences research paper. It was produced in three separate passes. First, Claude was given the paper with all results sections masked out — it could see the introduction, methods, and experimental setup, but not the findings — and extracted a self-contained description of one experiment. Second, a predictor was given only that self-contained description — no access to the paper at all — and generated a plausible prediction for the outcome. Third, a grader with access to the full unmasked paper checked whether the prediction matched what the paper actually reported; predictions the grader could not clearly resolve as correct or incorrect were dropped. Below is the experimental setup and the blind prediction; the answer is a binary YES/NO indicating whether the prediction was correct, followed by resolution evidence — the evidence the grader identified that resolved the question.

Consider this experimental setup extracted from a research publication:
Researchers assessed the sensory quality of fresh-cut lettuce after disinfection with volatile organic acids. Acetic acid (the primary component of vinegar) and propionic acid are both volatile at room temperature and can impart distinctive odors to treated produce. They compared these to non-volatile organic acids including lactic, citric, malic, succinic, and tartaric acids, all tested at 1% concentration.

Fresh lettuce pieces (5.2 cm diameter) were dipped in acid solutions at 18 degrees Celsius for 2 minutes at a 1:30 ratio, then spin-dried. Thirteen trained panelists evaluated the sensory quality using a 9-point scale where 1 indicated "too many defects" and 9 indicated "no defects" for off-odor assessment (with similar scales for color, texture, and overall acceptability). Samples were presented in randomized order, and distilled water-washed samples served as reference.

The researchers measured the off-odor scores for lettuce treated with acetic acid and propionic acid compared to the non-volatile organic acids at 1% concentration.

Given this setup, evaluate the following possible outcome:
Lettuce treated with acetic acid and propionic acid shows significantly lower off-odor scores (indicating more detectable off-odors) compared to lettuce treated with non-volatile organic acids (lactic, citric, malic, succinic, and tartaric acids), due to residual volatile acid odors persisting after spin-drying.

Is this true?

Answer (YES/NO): NO